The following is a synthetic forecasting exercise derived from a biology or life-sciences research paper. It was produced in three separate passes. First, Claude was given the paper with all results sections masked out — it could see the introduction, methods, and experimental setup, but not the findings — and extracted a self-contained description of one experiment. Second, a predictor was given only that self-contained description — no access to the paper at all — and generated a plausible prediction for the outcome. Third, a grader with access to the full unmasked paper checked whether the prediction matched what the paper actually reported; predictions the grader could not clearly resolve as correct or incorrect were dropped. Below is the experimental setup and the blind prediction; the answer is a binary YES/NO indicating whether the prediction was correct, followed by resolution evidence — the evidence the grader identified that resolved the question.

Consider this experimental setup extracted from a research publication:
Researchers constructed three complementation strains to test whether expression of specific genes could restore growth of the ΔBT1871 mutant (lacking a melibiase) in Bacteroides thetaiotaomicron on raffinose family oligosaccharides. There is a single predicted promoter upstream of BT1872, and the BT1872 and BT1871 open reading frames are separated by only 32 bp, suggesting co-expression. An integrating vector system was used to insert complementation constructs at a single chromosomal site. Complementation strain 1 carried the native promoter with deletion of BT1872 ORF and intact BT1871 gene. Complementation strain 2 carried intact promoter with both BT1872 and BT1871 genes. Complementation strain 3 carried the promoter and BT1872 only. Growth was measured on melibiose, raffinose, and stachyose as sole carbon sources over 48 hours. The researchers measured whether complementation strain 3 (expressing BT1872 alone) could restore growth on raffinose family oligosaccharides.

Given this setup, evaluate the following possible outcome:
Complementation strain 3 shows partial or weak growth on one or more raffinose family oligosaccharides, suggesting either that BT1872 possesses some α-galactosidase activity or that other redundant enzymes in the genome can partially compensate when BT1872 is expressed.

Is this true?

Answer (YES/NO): NO